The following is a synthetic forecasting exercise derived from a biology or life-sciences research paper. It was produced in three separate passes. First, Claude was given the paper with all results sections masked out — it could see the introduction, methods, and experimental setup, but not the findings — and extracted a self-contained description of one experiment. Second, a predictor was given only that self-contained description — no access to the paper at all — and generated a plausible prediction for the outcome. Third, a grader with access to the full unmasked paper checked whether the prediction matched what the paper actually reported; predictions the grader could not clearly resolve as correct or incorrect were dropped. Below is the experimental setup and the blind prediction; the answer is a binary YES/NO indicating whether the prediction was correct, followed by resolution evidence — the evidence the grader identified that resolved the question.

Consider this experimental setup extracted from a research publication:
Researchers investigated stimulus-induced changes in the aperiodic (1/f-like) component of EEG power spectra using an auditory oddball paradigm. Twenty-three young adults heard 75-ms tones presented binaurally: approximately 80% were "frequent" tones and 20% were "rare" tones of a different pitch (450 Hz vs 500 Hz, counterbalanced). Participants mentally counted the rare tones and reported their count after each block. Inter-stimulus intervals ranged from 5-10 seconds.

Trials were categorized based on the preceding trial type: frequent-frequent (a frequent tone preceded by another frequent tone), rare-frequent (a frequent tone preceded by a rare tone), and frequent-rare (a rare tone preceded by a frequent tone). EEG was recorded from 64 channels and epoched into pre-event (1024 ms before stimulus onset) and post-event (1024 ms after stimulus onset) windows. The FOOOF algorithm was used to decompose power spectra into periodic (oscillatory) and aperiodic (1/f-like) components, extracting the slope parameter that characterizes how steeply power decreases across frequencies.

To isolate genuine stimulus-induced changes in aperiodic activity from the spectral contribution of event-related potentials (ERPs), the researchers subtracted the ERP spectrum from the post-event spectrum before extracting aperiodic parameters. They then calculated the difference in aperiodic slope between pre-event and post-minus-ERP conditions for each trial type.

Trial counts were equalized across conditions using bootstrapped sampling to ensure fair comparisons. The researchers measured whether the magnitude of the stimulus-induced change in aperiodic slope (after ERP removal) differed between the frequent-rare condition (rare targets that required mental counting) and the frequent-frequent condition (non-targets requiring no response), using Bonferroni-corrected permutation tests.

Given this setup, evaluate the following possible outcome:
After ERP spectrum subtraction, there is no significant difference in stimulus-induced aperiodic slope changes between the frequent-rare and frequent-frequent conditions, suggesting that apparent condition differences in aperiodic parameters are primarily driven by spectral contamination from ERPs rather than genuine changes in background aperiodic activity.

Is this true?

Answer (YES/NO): NO